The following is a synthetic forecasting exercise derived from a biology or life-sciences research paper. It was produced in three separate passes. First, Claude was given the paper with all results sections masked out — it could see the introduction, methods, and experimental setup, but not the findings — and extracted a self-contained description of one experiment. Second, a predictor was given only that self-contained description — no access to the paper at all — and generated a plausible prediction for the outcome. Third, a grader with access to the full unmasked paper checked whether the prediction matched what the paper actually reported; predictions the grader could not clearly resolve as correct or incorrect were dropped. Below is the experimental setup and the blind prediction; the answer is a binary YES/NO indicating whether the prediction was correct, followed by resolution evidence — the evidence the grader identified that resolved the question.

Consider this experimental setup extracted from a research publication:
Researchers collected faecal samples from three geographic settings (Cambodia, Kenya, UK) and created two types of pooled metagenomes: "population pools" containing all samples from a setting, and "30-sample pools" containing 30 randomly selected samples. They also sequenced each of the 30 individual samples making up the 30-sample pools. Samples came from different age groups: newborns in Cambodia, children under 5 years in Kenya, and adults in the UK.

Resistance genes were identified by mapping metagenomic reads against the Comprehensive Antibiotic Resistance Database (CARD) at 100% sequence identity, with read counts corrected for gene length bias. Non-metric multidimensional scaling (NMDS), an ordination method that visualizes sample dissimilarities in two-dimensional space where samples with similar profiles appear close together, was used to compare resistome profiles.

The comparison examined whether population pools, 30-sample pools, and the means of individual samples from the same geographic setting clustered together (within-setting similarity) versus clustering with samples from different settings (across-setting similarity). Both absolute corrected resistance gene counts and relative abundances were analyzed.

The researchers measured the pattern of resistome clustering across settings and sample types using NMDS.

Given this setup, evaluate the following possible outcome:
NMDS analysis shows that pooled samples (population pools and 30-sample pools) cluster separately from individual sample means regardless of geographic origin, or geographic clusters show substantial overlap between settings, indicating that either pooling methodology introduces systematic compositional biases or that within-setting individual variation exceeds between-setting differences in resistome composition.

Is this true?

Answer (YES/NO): NO